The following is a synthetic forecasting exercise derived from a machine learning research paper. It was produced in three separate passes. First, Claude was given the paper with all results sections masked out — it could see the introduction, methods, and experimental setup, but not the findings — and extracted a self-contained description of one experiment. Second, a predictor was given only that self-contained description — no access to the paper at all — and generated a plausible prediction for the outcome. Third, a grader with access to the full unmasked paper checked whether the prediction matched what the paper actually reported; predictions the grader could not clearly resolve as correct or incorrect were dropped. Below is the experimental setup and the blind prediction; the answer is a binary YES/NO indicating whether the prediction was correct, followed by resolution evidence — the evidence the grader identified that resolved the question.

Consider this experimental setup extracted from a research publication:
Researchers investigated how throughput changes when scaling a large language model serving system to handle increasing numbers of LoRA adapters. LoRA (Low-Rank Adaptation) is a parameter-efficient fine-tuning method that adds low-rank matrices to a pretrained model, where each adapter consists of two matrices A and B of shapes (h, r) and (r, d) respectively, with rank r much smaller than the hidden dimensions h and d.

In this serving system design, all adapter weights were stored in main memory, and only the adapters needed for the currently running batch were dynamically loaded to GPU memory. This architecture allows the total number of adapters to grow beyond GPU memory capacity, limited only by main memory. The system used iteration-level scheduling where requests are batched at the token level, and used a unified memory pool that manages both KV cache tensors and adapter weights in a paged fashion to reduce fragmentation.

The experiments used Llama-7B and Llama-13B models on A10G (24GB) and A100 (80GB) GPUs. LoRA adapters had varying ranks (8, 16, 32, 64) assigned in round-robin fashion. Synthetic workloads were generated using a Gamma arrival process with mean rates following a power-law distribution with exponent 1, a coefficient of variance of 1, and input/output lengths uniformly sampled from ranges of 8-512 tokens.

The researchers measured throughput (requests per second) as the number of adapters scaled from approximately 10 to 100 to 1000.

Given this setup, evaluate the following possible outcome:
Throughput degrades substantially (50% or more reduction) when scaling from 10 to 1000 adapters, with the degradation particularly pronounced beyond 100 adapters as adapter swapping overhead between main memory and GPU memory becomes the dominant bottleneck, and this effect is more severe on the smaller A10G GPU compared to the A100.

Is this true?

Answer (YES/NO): NO